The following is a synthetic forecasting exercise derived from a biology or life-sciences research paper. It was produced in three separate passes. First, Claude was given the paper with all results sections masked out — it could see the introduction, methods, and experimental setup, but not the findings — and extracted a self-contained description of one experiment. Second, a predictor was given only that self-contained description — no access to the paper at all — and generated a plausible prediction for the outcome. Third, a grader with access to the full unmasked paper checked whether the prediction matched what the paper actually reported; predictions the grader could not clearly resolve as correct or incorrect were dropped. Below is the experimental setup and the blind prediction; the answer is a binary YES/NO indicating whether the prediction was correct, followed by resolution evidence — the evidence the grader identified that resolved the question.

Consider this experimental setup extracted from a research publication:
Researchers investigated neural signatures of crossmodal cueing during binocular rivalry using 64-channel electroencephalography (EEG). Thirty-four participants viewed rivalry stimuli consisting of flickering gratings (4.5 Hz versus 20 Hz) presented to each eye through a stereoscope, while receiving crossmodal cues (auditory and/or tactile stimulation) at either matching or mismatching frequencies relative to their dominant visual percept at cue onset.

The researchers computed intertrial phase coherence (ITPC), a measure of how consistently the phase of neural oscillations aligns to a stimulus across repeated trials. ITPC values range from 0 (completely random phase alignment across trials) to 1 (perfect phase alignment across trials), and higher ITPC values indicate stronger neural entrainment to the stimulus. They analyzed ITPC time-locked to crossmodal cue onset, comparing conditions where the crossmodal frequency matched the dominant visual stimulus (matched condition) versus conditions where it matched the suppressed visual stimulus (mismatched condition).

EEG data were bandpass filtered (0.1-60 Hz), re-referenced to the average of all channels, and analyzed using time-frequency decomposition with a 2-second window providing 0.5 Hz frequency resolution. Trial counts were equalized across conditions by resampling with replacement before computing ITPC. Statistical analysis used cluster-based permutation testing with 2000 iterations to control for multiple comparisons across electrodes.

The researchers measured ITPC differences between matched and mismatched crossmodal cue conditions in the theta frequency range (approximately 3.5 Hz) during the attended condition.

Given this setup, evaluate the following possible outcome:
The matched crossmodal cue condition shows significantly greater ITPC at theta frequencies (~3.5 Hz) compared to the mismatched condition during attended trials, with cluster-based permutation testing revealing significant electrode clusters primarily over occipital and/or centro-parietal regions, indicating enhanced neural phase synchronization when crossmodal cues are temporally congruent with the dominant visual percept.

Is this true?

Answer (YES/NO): NO